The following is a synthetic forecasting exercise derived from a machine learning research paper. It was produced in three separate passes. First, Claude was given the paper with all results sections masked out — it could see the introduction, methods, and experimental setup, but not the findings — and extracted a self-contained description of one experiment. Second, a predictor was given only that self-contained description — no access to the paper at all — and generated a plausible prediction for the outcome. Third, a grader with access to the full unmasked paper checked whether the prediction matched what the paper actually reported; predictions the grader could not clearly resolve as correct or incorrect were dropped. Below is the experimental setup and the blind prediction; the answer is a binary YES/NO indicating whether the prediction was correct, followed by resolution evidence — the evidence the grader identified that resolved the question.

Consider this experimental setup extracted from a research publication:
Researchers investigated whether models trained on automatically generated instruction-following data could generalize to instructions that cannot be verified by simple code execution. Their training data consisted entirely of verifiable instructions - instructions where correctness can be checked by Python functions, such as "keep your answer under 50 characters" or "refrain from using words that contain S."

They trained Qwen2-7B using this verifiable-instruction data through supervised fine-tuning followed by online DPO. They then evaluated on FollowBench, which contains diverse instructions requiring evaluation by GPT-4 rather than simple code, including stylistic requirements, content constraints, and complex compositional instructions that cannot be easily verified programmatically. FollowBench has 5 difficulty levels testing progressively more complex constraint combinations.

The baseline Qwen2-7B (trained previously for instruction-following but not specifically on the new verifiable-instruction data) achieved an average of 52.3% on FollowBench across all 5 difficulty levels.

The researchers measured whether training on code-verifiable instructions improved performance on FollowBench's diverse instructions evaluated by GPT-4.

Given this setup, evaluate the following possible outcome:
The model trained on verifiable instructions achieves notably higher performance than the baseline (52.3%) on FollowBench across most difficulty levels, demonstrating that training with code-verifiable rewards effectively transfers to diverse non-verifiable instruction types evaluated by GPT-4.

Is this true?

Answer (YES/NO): YES